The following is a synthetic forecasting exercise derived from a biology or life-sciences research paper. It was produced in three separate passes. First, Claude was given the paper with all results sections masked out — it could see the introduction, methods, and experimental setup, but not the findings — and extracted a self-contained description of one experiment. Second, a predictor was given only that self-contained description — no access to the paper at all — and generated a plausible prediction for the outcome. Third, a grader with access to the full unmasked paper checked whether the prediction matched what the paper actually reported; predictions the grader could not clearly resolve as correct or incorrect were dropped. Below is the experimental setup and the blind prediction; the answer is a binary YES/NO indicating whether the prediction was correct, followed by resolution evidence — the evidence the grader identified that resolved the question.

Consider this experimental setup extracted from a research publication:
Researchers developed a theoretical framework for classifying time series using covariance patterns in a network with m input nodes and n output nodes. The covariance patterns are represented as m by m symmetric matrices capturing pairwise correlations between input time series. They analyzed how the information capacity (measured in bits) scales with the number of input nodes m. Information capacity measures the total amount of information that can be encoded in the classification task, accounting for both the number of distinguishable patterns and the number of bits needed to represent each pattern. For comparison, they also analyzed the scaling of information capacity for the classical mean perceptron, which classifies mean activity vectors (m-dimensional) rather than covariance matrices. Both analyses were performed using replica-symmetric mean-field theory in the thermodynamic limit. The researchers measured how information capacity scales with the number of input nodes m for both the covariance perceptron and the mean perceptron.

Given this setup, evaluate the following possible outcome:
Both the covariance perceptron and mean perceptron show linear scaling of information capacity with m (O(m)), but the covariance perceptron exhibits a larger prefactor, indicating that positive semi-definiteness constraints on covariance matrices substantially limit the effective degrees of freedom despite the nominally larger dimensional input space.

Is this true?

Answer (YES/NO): NO